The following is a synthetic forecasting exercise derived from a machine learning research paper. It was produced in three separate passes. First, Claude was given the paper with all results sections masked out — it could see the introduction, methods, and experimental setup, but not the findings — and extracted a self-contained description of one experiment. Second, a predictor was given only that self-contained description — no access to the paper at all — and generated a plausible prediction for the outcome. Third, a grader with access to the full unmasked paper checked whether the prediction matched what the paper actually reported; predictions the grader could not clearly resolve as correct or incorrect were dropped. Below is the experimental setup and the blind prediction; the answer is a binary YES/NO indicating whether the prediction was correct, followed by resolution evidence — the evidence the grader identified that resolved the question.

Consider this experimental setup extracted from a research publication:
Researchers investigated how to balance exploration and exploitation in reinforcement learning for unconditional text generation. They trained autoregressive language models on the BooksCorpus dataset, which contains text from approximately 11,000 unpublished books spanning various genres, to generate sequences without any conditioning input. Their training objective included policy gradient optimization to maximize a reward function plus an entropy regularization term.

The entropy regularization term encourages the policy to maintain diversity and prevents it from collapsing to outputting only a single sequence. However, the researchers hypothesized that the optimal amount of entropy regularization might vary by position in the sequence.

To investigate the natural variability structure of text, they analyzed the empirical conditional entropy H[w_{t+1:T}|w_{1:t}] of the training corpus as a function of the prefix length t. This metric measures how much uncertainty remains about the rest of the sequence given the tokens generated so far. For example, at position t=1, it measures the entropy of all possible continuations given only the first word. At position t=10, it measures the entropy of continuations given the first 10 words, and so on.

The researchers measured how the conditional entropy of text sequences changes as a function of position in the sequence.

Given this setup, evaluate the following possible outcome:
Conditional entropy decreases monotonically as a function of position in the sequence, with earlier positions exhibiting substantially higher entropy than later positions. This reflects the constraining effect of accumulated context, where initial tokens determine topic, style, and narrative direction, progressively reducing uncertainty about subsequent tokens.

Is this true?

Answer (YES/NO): YES